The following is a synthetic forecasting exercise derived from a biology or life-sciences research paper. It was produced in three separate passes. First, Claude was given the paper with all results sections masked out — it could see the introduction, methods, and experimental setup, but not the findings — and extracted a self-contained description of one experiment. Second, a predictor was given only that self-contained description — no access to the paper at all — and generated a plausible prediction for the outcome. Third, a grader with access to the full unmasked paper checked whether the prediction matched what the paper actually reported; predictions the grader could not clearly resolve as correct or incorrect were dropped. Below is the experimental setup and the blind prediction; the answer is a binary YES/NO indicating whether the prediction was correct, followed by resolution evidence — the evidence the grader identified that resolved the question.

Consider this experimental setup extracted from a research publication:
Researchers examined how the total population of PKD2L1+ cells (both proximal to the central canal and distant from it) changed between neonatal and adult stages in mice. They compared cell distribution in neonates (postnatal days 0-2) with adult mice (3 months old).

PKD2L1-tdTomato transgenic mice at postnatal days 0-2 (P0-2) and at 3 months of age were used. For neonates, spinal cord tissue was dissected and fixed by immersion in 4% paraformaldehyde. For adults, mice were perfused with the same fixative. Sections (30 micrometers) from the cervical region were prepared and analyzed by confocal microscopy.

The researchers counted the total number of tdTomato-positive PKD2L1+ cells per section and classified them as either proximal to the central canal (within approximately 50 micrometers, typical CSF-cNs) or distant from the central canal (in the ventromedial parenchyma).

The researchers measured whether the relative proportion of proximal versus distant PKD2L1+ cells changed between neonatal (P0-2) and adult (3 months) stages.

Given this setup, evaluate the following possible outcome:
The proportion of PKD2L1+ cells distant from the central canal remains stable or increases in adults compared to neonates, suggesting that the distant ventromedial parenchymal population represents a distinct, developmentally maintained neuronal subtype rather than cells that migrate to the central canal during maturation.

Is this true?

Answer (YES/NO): NO